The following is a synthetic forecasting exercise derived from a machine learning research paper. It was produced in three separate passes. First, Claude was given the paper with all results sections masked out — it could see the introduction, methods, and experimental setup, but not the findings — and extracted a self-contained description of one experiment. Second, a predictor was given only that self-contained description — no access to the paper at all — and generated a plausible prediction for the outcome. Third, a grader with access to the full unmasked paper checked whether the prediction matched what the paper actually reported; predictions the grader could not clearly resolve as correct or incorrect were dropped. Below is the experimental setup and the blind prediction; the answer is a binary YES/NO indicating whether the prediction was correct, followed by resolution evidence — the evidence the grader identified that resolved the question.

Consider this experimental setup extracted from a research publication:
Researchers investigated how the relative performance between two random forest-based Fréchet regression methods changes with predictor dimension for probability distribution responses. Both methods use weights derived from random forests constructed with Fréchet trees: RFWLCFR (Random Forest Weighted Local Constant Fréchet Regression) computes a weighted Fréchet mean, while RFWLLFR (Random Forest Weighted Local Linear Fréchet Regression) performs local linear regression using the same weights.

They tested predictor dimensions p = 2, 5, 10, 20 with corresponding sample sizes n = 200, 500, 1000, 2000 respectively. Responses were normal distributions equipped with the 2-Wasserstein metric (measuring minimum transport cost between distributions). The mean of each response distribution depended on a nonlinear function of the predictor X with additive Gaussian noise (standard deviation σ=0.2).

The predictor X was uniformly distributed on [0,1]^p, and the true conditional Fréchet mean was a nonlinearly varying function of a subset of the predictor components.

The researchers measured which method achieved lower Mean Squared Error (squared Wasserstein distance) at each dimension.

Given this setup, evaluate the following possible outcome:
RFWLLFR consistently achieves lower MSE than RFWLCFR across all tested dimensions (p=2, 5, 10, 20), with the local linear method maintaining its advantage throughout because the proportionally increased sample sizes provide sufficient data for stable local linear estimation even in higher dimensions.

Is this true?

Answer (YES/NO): NO